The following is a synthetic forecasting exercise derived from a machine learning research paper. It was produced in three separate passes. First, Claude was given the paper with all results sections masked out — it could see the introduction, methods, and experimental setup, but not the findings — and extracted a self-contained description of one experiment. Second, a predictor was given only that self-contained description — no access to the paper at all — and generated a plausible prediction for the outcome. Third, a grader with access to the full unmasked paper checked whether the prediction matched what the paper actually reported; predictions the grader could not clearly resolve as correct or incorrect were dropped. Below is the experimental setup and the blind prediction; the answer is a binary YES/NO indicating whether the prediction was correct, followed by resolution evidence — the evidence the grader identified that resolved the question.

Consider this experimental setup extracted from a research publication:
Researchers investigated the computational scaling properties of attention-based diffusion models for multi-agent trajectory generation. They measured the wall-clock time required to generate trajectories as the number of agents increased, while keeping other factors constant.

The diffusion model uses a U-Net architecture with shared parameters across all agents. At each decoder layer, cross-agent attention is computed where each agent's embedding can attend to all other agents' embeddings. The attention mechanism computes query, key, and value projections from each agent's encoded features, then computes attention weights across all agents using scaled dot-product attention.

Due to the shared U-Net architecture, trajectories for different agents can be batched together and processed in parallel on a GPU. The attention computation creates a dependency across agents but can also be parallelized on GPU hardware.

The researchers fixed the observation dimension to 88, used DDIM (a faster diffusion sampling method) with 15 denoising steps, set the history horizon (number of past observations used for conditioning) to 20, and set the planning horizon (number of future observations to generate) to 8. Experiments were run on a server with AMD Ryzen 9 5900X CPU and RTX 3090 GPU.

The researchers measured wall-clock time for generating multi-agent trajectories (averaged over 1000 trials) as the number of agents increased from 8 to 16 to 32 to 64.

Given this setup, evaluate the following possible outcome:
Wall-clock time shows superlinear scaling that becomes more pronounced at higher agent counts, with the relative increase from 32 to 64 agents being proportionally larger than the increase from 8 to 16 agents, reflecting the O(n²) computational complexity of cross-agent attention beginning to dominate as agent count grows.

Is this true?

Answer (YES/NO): NO